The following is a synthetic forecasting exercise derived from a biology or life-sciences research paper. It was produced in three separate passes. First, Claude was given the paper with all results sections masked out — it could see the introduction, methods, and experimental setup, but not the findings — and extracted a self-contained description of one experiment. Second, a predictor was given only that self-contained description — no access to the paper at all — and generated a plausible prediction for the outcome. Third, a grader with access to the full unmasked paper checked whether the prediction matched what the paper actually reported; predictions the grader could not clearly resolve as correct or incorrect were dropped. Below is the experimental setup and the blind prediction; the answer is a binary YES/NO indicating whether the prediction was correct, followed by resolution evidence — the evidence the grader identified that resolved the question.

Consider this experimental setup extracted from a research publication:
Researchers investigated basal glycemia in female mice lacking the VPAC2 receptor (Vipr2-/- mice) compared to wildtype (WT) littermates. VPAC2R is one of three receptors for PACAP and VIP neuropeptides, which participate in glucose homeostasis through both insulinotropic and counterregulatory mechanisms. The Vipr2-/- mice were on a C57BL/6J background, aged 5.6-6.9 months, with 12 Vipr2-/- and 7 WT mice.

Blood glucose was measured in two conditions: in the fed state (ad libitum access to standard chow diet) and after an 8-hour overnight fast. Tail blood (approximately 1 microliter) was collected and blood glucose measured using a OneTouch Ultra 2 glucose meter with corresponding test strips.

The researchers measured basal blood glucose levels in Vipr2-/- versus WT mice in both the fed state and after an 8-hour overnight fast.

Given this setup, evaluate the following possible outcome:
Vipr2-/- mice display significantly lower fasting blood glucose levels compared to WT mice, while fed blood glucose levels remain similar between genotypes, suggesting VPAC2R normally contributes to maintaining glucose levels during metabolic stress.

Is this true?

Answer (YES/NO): NO